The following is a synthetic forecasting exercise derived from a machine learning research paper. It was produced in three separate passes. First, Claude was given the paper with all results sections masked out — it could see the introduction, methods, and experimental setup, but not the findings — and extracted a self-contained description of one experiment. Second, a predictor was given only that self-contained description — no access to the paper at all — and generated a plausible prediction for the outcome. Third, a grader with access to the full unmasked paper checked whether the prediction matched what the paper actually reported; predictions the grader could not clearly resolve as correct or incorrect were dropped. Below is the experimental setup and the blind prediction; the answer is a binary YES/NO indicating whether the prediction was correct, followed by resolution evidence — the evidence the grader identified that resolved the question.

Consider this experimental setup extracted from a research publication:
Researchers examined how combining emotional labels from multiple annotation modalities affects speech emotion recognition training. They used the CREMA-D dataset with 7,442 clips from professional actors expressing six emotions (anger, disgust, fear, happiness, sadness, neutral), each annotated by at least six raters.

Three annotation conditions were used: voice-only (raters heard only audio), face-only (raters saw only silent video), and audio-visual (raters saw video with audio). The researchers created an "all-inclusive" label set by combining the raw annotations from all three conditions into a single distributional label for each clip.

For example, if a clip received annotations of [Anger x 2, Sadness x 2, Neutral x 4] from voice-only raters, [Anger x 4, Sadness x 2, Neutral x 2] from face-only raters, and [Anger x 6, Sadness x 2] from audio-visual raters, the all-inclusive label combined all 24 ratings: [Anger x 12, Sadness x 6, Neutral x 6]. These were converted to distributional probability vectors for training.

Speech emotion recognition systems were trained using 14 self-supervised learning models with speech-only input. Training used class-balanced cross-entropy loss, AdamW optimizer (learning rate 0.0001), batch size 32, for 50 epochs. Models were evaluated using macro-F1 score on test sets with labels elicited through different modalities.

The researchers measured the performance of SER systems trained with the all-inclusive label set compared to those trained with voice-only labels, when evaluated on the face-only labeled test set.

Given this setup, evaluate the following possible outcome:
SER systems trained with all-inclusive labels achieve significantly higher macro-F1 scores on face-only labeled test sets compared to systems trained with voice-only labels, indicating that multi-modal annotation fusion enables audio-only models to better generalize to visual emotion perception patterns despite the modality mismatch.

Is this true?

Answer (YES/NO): YES